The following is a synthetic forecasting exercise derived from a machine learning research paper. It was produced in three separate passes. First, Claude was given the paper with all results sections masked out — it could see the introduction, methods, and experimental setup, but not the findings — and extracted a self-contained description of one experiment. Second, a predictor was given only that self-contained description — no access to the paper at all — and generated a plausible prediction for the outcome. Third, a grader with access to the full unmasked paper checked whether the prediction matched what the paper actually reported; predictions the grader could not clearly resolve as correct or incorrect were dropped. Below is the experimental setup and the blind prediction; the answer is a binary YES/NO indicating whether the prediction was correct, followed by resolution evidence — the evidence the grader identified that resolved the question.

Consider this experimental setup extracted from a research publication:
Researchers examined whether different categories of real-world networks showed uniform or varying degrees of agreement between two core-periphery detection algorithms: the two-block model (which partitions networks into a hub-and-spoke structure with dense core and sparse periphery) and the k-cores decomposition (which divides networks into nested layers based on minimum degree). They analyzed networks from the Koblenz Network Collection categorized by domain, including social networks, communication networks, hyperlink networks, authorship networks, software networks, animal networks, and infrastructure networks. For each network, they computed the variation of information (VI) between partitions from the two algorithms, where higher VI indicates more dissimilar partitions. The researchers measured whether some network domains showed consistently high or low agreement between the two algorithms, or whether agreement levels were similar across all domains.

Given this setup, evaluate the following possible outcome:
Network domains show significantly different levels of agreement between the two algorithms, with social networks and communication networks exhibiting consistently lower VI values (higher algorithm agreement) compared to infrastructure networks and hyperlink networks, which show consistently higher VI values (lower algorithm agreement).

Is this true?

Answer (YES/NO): NO